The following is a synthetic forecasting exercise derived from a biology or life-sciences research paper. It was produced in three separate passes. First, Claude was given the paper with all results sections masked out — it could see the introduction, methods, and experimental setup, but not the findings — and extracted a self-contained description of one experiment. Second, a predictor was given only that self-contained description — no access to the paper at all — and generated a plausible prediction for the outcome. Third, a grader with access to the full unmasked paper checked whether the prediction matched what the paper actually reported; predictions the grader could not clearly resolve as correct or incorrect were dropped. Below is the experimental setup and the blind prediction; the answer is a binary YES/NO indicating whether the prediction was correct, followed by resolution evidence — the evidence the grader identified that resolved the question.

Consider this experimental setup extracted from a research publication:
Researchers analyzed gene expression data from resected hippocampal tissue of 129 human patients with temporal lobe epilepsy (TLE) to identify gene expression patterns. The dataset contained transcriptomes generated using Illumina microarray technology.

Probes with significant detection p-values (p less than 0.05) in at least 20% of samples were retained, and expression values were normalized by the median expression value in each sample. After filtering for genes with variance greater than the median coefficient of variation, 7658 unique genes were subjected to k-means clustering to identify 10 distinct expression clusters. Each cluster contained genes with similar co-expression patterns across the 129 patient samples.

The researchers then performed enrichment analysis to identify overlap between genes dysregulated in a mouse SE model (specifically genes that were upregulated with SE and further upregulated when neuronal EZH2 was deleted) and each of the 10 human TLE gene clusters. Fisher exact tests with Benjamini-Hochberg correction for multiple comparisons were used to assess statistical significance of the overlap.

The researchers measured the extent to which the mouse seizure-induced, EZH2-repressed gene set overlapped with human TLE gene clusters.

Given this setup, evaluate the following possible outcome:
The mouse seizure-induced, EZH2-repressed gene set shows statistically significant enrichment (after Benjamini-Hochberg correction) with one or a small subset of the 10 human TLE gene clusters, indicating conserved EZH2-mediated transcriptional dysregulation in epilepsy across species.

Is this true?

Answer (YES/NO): YES